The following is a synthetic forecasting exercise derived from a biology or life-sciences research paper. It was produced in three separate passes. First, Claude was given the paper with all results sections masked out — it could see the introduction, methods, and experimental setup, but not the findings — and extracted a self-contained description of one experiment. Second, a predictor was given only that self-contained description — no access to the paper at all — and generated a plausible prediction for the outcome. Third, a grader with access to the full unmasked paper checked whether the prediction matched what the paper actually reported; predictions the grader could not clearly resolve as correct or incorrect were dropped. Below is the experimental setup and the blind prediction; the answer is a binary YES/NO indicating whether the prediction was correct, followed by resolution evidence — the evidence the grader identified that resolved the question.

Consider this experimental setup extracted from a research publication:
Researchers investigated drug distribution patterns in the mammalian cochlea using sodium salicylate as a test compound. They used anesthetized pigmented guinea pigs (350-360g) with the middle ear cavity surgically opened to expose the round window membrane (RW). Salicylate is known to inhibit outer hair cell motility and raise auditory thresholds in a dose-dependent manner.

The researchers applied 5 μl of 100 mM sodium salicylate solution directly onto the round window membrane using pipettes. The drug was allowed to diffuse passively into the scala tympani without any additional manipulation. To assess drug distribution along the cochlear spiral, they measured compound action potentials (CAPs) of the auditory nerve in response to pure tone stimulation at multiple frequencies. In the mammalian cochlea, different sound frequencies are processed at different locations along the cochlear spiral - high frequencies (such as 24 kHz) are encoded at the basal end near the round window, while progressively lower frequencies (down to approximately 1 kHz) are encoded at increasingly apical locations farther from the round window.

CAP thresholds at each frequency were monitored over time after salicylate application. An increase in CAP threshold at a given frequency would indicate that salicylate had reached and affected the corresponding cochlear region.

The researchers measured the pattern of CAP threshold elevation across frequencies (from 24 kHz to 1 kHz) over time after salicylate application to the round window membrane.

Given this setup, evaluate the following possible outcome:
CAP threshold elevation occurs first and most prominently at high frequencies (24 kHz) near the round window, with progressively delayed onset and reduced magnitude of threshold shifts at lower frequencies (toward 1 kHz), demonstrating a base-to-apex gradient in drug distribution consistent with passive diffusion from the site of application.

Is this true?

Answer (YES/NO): NO